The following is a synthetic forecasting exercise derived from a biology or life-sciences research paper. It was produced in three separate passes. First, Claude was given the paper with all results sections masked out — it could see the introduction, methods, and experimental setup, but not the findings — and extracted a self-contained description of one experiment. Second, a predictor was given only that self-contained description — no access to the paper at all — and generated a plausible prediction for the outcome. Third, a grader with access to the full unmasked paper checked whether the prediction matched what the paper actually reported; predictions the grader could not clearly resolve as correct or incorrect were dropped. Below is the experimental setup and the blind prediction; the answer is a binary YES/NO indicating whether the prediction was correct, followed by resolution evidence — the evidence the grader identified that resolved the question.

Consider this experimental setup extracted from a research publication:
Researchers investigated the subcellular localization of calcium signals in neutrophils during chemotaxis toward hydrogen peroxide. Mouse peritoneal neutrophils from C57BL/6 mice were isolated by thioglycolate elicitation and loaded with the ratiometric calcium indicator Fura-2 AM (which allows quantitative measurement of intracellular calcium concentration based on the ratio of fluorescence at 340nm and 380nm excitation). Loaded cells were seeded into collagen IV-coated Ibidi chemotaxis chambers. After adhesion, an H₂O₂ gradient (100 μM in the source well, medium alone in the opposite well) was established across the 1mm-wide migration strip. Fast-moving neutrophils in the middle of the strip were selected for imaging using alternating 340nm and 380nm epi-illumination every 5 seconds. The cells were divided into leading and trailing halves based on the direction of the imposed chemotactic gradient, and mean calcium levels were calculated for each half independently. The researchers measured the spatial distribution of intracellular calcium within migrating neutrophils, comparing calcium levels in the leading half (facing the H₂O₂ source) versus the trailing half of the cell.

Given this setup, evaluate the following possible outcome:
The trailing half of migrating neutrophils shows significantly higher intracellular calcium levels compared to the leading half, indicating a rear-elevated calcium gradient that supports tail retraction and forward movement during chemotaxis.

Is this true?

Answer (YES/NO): NO